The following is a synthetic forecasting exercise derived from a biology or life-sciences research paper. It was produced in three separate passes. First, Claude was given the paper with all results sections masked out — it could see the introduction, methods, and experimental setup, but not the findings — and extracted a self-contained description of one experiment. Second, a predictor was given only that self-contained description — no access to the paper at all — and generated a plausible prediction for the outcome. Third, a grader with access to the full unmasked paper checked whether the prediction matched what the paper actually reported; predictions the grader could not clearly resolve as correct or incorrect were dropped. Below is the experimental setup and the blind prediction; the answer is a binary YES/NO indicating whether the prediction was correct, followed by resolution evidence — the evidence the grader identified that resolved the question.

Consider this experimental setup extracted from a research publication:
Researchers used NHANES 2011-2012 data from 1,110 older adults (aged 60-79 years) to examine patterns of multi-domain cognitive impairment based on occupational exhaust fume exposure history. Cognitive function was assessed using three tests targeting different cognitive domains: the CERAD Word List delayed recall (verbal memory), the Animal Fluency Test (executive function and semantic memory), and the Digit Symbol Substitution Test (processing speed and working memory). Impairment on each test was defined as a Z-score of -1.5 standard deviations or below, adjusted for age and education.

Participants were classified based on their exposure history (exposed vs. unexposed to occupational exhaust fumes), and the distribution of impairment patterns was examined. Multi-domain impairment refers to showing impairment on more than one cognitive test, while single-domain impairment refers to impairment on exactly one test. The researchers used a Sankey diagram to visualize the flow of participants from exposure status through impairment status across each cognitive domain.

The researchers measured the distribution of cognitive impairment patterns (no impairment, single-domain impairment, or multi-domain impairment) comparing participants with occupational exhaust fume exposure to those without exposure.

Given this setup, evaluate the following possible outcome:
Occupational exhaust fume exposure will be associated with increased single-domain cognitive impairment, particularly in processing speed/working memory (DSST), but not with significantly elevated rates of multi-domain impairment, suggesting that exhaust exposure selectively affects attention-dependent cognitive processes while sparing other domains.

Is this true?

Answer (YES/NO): NO